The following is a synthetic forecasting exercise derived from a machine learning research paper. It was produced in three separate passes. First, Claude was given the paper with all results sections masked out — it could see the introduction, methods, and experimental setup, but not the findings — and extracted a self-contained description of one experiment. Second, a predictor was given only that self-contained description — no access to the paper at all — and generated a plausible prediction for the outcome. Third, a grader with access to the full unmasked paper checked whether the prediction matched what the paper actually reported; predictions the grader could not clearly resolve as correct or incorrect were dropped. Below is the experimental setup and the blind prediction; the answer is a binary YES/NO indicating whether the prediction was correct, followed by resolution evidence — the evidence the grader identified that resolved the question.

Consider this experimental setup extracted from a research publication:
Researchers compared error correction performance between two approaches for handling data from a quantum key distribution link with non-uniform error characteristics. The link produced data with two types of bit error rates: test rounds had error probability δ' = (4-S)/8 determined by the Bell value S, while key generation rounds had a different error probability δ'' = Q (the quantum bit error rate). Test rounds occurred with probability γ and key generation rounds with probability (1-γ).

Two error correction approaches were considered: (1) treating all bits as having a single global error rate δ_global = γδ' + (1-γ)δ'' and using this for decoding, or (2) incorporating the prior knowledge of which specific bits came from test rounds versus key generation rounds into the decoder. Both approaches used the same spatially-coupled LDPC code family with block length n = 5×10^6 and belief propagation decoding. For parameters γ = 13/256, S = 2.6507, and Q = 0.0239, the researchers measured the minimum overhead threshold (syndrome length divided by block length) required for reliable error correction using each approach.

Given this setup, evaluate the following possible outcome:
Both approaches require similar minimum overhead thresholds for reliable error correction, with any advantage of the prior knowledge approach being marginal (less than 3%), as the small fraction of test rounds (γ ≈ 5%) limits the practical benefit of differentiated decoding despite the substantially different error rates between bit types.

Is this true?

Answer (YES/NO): NO